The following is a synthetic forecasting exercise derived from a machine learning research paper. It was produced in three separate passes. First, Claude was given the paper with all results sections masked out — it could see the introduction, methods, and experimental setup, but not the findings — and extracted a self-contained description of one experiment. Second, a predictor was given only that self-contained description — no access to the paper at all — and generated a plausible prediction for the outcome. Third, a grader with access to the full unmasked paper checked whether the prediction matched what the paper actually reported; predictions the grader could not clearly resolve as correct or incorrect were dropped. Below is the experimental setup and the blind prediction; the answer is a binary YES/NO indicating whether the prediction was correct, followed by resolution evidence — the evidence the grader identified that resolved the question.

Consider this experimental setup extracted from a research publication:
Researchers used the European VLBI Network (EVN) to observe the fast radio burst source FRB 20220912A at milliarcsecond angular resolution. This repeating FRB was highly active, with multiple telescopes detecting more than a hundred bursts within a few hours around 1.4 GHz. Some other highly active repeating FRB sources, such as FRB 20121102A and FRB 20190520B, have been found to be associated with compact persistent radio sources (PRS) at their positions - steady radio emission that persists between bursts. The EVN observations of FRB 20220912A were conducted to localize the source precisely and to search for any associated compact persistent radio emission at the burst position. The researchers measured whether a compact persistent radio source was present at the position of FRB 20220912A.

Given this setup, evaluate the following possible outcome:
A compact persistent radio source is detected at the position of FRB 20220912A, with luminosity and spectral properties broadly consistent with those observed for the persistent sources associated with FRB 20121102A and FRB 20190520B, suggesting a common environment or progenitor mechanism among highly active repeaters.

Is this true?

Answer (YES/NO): NO